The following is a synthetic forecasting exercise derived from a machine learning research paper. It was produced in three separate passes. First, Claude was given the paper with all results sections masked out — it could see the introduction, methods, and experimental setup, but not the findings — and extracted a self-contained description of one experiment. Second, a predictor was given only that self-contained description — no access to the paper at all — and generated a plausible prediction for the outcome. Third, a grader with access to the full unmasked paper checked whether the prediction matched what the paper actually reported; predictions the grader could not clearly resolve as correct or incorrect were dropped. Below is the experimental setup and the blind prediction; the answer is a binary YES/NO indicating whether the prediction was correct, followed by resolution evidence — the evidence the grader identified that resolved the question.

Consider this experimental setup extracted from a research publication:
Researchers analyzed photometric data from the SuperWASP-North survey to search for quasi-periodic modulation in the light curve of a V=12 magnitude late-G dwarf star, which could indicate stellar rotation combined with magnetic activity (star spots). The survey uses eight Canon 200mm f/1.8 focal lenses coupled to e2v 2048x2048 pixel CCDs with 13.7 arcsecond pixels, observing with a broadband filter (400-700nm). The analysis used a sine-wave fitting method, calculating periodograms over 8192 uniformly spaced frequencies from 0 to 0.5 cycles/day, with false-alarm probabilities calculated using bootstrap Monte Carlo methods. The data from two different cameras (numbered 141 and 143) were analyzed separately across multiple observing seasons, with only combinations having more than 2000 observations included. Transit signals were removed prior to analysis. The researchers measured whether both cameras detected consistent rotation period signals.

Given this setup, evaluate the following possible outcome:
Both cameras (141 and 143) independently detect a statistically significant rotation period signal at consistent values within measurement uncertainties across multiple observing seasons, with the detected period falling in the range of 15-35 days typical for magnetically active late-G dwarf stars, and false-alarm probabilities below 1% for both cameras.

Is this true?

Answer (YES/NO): NO